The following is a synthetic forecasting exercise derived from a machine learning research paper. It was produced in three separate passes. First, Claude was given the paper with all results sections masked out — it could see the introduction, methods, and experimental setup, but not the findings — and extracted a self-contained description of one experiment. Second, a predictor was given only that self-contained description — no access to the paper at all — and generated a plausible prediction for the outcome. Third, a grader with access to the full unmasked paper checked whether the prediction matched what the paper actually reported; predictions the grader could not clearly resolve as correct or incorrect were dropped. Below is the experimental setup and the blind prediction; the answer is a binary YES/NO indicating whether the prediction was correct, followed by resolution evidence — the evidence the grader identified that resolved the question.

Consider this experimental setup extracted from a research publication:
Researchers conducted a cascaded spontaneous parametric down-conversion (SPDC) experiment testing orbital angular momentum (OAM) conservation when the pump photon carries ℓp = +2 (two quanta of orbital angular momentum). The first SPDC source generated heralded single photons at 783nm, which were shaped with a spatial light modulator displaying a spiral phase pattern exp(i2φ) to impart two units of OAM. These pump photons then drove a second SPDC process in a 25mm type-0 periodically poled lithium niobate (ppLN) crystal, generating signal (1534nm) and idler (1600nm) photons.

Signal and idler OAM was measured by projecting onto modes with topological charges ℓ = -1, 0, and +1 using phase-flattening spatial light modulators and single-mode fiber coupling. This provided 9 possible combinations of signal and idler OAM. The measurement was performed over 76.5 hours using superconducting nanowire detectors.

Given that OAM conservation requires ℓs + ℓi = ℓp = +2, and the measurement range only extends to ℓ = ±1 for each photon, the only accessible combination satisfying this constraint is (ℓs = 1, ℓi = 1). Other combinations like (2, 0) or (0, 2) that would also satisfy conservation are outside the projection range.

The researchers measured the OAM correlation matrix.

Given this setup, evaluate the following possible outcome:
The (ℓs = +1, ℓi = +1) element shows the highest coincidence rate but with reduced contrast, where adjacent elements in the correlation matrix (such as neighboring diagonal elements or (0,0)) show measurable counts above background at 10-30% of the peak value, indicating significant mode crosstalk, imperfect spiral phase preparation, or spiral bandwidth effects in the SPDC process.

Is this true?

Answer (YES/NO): NO